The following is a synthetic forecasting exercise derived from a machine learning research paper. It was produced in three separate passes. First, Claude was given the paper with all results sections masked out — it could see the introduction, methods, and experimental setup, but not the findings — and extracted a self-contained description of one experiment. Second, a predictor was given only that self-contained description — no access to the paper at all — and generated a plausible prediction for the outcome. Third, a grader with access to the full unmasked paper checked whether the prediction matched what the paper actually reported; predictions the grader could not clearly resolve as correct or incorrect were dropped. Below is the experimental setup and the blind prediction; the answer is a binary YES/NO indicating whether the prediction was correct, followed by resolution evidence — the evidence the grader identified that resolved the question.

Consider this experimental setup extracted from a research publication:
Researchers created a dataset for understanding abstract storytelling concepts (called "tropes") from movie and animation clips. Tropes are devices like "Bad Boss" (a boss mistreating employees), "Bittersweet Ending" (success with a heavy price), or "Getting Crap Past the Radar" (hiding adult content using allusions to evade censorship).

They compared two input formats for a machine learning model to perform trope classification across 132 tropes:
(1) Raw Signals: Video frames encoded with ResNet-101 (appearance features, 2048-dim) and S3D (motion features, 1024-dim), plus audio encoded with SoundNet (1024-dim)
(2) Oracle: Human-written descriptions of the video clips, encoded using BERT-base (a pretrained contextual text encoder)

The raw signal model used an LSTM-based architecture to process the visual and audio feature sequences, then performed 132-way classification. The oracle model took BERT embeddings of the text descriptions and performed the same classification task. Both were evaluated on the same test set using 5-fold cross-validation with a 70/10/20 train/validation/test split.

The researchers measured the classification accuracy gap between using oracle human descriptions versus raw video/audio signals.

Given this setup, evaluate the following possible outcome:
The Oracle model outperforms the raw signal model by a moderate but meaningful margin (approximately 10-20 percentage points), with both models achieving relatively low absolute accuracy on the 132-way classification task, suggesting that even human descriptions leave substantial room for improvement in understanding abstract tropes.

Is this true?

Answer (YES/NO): YES